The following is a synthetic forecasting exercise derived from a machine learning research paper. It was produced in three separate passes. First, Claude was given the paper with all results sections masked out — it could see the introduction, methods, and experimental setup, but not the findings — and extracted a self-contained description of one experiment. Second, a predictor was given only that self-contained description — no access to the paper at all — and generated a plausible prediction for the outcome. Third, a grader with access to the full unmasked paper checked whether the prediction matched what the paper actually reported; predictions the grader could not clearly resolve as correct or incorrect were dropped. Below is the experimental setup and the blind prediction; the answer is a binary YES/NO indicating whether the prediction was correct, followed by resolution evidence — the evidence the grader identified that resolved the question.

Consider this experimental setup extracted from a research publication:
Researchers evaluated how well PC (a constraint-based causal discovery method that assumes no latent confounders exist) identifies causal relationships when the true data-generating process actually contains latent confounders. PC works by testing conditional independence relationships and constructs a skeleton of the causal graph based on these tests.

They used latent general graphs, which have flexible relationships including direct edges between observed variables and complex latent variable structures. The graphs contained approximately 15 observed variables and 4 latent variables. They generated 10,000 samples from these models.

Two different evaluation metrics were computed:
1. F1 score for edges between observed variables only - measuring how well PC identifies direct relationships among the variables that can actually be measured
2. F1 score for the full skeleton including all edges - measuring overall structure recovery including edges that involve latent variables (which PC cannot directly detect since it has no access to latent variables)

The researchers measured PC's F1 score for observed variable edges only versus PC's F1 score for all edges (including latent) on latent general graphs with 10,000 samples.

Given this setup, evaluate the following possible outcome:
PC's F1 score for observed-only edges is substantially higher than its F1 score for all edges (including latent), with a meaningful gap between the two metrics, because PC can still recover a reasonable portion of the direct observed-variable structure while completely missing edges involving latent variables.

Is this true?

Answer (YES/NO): YES